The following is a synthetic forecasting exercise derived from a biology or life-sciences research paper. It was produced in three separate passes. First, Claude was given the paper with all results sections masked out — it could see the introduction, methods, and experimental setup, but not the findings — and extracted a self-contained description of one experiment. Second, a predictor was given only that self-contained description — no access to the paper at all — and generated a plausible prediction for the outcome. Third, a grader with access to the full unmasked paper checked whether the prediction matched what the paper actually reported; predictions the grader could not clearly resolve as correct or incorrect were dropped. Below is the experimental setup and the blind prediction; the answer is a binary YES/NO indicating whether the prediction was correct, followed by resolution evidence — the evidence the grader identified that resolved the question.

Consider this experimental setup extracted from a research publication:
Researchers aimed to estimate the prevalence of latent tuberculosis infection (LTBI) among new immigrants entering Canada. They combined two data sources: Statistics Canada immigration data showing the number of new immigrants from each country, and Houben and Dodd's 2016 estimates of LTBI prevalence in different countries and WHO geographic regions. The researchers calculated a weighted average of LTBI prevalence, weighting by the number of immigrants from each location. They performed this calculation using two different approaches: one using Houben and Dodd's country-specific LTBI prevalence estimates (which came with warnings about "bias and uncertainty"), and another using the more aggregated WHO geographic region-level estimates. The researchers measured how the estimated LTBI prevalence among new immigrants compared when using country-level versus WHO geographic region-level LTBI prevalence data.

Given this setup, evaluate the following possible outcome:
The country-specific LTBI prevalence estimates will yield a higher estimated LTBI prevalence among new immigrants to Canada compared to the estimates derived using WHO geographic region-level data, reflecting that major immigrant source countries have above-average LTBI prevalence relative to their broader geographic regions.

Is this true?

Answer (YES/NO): NO